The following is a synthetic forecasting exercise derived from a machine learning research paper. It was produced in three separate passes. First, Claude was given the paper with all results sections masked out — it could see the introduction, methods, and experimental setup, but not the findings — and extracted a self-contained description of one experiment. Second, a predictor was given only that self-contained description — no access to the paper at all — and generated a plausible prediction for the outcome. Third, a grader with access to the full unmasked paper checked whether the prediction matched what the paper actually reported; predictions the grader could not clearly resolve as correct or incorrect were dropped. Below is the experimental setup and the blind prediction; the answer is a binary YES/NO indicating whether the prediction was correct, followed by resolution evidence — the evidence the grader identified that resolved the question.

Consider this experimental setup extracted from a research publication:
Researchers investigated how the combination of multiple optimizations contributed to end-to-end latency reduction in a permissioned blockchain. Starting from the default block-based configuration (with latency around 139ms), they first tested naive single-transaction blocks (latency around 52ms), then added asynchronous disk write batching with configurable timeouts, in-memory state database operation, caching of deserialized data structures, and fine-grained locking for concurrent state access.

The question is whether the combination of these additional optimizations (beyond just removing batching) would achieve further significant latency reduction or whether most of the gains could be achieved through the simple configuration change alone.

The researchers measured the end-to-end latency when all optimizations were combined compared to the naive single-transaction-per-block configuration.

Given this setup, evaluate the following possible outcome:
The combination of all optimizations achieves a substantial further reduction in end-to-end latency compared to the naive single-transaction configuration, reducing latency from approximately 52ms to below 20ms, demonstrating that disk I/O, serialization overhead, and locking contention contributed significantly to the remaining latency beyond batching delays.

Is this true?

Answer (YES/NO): YES